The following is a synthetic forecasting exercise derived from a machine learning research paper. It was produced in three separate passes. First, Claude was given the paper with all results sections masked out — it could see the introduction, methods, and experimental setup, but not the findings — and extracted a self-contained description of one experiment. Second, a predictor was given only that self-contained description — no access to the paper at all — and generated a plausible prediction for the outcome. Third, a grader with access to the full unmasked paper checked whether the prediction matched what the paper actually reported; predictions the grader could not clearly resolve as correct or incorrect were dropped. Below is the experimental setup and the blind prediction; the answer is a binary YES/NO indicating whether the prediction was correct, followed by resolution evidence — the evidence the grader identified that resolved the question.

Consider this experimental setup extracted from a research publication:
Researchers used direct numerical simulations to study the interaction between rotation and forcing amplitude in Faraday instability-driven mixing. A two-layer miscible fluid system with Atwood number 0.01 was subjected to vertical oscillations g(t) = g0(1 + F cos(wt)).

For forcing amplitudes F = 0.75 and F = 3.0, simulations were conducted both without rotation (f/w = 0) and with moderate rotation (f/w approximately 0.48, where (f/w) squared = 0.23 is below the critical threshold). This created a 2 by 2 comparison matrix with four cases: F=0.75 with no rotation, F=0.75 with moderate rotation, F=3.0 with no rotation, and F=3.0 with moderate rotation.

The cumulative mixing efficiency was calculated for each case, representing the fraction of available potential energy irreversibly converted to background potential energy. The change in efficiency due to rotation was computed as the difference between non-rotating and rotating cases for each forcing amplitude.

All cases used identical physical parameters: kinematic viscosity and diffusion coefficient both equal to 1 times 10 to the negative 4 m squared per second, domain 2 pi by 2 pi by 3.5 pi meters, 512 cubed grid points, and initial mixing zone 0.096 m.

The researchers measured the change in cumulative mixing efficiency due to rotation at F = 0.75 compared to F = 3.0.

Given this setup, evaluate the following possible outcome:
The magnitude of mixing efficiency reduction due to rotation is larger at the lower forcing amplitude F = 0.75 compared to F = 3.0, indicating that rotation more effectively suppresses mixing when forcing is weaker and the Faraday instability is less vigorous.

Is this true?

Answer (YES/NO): YES